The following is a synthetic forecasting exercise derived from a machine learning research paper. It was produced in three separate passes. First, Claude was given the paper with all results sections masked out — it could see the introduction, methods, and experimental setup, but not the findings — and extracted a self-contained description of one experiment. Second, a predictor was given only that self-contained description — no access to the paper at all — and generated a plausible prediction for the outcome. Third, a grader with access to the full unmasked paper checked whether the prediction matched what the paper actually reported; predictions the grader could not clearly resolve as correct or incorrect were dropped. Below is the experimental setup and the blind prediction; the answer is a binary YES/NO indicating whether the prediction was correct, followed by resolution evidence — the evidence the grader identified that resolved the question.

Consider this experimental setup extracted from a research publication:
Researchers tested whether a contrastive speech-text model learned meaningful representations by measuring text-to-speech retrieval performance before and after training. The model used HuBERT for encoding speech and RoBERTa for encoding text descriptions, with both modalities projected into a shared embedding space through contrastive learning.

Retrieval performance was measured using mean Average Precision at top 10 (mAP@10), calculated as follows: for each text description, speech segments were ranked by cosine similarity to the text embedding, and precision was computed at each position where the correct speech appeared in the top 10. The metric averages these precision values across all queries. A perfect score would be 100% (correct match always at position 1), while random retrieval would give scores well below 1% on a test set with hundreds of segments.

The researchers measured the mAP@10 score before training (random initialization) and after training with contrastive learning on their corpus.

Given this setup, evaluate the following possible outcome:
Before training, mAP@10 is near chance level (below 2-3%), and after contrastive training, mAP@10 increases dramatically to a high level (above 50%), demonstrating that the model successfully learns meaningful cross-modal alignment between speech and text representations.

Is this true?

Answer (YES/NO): NO